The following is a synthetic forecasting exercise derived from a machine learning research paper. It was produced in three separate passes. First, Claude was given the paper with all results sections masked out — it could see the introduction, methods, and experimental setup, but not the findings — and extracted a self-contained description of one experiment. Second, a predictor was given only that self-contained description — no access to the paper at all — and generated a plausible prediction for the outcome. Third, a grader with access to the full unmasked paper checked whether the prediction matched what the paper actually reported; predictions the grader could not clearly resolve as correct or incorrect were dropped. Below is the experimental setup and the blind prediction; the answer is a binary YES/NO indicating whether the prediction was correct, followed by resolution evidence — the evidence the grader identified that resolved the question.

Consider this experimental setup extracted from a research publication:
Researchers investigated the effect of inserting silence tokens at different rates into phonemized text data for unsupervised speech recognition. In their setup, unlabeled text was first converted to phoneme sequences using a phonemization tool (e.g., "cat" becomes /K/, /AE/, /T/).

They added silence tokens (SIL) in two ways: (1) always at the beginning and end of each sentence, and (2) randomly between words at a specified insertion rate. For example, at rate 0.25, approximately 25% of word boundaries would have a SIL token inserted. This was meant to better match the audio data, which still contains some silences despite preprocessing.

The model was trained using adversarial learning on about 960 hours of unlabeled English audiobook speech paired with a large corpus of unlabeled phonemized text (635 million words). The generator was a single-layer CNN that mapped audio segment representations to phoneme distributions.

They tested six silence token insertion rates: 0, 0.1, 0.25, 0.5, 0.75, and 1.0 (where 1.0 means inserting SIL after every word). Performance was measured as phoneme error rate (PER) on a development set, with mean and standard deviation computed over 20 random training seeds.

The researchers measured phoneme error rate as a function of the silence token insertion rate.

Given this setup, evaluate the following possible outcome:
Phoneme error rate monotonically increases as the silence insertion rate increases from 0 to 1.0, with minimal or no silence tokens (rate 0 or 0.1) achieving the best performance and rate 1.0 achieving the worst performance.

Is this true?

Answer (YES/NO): NO